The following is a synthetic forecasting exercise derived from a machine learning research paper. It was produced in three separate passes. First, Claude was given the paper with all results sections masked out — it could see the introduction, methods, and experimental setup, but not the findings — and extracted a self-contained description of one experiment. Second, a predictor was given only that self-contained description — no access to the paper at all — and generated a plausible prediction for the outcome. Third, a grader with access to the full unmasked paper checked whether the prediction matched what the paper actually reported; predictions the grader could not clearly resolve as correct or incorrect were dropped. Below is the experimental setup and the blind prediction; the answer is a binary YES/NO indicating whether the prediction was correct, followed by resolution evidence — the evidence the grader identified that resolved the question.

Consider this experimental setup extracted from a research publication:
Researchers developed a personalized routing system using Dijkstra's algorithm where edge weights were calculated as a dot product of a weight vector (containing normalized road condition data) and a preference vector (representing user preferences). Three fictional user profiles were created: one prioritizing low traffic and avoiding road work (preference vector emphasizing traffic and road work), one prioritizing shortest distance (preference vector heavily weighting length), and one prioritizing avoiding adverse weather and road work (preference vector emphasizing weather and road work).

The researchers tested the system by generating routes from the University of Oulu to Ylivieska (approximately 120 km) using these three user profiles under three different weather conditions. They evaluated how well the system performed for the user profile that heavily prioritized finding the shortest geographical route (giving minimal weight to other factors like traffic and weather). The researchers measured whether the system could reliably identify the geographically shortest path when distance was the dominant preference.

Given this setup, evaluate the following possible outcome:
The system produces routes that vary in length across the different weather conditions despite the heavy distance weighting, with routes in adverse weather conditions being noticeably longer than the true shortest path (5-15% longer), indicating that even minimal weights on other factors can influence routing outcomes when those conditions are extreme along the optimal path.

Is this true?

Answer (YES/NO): NO